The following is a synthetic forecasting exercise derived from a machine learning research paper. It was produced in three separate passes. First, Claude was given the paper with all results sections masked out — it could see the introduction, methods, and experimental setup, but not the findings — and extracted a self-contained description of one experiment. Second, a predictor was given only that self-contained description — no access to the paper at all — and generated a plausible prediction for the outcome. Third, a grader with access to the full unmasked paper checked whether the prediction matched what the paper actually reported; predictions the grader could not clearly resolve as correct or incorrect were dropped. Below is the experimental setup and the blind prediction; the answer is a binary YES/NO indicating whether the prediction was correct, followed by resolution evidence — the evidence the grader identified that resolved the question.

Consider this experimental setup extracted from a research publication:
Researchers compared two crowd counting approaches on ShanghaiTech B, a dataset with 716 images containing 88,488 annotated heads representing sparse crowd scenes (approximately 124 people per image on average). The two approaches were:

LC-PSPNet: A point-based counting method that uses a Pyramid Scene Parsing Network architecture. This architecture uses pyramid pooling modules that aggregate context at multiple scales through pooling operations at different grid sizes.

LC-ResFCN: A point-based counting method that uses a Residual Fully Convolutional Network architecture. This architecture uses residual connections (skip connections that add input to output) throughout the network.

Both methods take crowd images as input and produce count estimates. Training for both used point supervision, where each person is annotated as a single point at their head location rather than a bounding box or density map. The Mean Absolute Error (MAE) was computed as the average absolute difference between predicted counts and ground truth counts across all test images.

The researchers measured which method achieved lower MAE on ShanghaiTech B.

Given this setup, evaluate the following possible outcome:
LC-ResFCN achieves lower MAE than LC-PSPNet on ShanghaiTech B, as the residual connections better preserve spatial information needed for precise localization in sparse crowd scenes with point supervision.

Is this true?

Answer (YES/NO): NO